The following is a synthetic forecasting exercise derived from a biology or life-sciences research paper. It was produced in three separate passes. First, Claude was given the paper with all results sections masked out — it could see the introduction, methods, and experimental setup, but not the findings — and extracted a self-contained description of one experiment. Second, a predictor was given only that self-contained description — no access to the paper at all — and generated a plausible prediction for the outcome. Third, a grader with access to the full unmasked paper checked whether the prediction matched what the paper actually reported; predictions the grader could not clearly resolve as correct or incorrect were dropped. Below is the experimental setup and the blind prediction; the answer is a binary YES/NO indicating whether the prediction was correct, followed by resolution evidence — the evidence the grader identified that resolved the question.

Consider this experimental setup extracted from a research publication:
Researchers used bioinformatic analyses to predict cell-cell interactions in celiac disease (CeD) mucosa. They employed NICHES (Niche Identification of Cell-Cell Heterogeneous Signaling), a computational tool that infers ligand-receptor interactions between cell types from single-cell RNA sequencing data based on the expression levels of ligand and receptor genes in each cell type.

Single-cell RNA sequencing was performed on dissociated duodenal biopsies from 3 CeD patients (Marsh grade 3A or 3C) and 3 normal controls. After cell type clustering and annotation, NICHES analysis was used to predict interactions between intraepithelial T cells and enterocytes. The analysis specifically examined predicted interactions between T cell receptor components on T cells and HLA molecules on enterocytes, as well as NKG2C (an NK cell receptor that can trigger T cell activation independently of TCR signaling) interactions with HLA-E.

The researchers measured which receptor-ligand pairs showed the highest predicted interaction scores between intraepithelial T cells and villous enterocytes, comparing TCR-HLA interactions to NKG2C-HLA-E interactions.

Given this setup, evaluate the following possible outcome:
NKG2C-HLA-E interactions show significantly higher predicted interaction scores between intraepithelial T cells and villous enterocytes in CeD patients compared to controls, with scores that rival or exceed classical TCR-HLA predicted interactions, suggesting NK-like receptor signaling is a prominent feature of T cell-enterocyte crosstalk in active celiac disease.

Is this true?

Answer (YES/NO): NO